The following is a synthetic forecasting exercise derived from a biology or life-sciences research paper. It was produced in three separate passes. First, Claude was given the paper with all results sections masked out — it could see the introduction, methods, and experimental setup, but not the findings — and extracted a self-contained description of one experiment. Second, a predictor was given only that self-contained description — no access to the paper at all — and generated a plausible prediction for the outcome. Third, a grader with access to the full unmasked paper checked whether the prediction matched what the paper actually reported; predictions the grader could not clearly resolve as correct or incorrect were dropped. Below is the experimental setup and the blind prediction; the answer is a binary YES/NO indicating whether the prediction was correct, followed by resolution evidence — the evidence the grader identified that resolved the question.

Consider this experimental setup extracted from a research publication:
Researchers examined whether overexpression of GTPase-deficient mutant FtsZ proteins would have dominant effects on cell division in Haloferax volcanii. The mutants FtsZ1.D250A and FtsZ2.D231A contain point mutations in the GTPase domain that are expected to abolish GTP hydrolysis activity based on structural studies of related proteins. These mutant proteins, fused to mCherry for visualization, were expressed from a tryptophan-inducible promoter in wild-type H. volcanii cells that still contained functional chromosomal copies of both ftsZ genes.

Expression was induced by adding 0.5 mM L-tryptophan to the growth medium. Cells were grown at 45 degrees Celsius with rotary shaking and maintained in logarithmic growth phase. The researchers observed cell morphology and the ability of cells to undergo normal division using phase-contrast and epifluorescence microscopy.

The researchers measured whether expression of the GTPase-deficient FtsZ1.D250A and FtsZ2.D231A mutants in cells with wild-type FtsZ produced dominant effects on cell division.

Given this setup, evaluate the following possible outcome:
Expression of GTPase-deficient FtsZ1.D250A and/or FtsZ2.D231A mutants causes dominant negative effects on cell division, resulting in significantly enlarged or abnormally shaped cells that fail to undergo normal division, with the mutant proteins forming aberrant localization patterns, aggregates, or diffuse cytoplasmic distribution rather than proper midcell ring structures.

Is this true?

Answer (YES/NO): NO